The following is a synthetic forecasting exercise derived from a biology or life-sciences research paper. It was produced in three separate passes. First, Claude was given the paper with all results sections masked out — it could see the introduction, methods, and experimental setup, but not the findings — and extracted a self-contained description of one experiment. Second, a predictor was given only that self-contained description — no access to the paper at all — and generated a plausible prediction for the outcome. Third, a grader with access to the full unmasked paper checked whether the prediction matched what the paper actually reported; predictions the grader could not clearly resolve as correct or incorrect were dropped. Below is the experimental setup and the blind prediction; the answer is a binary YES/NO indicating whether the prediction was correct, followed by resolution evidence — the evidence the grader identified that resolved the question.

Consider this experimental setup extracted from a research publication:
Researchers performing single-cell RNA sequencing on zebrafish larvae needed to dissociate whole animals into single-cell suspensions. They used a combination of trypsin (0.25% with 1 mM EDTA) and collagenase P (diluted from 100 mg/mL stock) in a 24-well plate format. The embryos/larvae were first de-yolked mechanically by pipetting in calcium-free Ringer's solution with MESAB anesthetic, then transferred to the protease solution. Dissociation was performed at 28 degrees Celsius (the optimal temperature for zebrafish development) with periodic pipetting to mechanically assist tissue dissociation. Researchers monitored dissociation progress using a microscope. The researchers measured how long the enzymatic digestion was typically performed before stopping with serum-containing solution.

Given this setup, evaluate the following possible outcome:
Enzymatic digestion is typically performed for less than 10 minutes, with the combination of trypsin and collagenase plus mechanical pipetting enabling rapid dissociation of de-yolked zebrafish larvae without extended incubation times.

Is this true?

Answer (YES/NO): NO